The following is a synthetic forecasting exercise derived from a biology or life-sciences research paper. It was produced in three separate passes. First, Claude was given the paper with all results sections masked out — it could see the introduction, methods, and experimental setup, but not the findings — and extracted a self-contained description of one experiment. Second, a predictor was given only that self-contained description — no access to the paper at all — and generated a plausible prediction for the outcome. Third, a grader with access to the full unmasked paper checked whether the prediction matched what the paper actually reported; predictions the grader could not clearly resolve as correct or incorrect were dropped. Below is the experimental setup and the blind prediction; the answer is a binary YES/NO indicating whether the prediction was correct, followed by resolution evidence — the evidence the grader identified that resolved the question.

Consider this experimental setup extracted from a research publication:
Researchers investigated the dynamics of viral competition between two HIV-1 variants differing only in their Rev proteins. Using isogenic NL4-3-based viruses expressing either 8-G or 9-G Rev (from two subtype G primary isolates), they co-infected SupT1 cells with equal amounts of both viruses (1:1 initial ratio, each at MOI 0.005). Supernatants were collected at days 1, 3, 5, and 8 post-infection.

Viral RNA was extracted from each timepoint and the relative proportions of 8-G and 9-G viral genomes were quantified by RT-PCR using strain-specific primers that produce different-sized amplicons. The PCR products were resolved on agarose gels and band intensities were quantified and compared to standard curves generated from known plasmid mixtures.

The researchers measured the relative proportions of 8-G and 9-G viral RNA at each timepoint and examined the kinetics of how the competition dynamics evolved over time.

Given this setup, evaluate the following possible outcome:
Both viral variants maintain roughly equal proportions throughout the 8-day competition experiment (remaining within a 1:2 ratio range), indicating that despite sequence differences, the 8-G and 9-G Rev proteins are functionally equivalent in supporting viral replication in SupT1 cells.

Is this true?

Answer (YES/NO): NO